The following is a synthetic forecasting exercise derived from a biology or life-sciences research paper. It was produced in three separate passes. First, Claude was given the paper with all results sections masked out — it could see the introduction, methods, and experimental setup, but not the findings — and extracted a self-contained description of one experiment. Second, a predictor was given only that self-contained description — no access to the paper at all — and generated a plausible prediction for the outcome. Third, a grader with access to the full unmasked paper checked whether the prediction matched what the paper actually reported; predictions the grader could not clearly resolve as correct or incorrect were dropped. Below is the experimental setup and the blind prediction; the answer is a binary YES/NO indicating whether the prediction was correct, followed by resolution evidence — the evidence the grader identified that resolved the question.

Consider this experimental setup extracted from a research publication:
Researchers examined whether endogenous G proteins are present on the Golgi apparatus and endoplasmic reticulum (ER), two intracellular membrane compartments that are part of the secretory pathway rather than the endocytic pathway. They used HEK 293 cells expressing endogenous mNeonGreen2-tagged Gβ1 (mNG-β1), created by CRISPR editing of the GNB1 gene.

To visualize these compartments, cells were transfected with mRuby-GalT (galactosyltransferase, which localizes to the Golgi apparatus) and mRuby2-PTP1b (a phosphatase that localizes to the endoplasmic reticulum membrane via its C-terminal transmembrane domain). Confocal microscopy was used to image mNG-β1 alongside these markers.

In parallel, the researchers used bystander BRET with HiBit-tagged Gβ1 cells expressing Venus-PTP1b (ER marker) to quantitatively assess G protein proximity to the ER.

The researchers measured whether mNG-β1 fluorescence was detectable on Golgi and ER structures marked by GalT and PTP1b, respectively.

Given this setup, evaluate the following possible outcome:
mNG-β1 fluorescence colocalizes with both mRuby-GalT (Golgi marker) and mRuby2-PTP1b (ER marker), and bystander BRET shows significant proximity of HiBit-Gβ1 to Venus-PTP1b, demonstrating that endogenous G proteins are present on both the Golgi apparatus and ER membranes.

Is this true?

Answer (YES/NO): NO